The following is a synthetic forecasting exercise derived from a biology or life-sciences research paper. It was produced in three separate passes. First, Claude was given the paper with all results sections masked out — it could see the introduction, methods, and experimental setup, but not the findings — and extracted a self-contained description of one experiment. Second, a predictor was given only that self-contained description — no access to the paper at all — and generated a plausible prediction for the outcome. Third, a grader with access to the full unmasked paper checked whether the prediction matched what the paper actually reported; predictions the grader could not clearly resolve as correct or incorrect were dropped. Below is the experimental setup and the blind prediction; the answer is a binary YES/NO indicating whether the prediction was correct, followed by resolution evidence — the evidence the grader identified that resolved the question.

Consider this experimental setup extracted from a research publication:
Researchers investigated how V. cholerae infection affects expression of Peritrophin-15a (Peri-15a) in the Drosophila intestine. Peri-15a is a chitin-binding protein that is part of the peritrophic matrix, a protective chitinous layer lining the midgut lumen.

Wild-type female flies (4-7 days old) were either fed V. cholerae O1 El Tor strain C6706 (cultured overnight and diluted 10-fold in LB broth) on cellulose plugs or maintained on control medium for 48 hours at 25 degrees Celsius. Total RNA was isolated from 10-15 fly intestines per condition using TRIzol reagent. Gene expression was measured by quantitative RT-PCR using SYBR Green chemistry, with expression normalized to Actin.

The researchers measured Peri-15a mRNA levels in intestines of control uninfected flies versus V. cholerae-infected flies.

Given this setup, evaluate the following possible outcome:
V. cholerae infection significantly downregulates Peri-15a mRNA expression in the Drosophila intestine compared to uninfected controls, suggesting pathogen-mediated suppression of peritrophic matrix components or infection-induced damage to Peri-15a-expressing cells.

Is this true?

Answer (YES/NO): NO